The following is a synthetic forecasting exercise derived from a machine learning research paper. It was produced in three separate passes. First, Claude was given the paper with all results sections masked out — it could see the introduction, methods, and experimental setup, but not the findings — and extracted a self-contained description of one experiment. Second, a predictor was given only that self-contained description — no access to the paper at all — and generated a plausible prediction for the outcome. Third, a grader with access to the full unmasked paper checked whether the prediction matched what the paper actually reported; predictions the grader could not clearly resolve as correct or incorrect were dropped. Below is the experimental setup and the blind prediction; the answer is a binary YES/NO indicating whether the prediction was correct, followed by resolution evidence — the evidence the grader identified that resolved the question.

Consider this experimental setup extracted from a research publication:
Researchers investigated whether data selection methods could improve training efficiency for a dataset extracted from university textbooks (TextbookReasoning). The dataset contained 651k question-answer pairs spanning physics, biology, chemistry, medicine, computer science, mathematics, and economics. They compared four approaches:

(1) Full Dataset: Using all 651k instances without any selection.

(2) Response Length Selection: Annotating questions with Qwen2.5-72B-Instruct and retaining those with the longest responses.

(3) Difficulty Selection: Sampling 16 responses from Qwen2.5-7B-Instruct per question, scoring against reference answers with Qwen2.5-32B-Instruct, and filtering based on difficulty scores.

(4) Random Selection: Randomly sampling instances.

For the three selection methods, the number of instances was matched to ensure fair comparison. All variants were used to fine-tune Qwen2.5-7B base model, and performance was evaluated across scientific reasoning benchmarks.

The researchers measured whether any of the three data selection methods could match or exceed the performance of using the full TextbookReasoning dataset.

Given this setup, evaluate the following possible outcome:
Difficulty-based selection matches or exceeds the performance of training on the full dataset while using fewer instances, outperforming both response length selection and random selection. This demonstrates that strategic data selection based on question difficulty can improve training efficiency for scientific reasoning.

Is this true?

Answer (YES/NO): NO